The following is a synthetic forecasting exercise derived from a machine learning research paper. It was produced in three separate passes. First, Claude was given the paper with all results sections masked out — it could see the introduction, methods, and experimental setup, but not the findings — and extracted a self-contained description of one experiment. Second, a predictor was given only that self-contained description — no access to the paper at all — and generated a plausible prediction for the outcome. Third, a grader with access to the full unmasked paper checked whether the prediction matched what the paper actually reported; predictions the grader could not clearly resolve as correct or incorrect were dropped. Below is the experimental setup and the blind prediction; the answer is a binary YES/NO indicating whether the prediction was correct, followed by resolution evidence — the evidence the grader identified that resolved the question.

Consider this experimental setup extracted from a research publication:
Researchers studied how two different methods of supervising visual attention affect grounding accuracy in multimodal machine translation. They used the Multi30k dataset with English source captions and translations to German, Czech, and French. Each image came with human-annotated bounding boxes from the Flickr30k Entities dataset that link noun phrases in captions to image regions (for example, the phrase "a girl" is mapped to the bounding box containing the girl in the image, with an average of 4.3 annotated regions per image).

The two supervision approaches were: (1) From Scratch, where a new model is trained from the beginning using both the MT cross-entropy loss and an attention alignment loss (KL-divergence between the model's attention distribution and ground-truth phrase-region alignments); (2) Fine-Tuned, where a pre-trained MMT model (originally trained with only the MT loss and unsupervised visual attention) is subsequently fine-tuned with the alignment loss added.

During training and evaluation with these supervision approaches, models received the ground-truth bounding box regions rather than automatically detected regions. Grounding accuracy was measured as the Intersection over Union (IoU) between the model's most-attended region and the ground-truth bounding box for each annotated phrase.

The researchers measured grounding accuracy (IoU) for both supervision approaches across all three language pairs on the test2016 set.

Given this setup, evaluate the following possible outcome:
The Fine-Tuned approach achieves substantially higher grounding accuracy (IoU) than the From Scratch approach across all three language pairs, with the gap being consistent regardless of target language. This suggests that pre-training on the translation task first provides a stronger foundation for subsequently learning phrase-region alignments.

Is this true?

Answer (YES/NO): NO